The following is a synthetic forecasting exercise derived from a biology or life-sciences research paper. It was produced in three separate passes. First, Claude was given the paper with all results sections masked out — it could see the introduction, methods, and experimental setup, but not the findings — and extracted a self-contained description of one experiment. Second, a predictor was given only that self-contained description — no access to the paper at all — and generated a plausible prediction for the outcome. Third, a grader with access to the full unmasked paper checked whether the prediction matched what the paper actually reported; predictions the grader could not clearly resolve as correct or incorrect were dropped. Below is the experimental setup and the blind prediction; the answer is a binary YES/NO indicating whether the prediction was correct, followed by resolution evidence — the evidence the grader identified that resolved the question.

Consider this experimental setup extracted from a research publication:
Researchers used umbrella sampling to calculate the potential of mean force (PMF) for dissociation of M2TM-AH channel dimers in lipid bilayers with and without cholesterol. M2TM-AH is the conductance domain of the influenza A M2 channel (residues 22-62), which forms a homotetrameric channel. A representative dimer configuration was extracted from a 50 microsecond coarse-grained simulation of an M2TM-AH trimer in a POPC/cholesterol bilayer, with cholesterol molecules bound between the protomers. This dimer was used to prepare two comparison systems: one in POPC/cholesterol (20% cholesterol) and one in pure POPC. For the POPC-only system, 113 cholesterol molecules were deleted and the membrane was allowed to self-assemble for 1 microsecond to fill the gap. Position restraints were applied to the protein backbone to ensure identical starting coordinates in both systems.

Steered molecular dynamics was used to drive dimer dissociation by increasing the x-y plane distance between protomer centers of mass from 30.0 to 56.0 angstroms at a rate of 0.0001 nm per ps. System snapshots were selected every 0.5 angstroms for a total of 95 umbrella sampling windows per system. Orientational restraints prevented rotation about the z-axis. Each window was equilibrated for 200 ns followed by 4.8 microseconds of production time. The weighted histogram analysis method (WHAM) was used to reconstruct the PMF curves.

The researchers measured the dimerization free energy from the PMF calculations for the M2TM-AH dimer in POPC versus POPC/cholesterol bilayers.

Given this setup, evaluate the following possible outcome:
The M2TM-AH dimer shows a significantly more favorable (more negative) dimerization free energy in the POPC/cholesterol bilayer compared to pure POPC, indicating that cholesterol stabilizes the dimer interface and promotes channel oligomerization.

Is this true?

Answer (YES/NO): YES